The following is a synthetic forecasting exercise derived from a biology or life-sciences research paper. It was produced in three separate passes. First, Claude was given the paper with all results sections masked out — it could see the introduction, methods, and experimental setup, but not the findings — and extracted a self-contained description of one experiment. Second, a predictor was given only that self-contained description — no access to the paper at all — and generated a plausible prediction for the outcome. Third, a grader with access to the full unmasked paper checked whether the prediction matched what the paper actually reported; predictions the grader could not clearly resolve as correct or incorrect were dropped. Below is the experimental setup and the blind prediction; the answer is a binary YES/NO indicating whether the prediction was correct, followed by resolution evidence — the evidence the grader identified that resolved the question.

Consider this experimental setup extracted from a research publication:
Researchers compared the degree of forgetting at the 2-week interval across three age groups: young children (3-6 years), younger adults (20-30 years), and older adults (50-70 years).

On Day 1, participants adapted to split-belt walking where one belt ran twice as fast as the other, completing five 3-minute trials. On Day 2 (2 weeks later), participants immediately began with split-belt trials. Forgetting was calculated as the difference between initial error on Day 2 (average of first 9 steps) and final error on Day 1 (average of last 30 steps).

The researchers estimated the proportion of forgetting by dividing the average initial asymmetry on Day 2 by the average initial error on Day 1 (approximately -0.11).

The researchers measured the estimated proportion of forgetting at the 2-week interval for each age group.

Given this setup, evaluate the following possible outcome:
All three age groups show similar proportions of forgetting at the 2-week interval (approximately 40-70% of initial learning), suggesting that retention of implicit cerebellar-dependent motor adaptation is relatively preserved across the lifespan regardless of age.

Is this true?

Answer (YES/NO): NO